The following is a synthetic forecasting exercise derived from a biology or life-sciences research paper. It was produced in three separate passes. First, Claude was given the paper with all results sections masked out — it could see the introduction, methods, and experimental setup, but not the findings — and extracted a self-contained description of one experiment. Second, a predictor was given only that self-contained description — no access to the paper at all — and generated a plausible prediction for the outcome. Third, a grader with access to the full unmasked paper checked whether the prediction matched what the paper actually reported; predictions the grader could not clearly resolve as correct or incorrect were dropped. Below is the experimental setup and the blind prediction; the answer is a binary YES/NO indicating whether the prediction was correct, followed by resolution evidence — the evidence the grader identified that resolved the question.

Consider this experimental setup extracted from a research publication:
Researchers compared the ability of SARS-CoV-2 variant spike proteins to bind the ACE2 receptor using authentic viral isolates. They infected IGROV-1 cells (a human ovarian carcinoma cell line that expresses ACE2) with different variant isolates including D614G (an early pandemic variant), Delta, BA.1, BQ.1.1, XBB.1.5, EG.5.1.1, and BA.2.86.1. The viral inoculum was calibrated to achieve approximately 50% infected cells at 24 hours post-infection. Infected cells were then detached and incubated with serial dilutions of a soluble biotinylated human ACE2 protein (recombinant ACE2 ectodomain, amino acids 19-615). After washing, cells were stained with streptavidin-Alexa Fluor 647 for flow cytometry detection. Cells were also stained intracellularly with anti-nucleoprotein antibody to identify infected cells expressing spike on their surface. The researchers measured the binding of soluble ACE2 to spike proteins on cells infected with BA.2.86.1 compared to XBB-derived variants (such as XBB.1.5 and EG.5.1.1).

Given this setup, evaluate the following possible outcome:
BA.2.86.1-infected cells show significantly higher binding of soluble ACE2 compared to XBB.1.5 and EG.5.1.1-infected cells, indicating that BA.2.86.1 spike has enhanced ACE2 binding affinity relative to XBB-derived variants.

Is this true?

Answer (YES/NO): YES